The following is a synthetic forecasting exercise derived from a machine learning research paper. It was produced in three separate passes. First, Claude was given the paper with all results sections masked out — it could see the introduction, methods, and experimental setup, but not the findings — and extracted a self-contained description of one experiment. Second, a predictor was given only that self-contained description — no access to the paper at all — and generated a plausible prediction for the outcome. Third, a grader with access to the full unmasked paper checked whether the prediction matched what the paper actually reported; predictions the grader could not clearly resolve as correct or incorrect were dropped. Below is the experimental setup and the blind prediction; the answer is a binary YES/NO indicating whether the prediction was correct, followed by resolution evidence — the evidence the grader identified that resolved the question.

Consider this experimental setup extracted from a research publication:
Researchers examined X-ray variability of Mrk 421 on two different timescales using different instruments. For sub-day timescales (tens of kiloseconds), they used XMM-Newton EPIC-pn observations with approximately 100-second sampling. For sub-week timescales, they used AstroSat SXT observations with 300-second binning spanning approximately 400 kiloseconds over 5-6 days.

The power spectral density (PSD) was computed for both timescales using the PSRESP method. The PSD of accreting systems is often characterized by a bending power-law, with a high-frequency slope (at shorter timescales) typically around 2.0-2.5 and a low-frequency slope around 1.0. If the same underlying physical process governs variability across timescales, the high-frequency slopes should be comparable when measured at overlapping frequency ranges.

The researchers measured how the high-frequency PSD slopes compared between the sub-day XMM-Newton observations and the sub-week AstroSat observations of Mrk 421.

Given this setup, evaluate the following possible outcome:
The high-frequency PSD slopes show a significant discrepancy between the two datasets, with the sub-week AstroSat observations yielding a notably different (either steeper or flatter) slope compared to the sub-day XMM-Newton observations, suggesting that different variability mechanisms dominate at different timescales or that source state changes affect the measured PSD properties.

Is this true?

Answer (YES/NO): NO